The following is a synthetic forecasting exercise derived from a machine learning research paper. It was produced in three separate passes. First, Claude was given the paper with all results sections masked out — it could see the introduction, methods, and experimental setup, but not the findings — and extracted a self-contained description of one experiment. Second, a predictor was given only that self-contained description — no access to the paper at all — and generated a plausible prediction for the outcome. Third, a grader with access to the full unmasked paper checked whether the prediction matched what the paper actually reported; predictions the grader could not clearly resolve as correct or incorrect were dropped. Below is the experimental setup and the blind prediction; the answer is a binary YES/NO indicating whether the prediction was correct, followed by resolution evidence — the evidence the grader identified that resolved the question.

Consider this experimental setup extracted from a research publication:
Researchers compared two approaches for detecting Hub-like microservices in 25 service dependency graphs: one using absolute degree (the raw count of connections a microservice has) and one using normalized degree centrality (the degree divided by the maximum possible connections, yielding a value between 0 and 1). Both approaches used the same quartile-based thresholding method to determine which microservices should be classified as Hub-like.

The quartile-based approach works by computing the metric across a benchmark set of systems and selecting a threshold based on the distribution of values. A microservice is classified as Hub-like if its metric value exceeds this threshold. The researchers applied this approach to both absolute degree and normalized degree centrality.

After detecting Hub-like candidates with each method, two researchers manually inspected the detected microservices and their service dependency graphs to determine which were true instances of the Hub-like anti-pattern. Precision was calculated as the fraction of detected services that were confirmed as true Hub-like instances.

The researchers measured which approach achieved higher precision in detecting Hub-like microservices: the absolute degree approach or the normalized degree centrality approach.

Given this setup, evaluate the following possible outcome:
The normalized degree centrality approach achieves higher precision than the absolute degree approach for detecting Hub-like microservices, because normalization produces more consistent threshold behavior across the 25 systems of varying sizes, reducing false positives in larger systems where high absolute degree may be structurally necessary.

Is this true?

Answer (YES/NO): NO